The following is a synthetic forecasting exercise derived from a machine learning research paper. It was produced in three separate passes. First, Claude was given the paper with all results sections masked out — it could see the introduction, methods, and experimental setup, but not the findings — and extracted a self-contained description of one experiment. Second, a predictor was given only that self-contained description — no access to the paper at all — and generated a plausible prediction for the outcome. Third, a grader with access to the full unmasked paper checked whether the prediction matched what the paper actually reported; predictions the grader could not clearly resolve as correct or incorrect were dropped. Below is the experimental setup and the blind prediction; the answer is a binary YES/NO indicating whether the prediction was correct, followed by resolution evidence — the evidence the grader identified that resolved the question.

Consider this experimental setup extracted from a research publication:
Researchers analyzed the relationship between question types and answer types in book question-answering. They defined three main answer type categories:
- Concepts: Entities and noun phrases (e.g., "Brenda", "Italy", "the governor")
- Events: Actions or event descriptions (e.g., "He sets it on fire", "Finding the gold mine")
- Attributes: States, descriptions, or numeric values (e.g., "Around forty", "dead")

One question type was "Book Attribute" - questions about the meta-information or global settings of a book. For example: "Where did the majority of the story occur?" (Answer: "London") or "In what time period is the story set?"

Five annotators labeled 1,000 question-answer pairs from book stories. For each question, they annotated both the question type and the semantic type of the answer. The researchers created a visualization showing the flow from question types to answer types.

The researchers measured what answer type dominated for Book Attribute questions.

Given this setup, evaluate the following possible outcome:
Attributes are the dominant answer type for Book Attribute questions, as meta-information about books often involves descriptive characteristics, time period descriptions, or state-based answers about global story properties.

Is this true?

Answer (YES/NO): NO